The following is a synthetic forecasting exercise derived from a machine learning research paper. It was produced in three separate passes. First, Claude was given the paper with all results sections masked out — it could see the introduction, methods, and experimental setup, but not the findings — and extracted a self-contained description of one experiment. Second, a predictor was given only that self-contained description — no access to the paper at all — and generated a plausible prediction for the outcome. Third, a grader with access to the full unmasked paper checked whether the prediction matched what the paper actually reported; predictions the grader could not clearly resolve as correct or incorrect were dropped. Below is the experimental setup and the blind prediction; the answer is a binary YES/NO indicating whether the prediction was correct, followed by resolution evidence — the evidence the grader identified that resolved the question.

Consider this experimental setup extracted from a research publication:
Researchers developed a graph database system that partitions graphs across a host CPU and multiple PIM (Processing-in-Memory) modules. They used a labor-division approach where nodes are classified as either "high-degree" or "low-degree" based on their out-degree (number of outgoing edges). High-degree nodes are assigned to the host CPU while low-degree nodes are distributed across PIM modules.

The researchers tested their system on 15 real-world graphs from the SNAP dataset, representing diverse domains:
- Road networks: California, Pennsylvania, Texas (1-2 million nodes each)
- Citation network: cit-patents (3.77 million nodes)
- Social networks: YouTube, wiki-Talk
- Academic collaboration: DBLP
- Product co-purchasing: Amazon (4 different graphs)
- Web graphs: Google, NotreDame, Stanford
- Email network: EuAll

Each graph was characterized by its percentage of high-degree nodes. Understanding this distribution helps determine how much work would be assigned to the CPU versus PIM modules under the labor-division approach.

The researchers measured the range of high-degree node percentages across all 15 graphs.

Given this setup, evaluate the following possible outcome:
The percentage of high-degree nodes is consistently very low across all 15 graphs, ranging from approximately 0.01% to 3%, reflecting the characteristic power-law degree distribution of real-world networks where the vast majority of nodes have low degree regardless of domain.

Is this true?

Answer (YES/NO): NO